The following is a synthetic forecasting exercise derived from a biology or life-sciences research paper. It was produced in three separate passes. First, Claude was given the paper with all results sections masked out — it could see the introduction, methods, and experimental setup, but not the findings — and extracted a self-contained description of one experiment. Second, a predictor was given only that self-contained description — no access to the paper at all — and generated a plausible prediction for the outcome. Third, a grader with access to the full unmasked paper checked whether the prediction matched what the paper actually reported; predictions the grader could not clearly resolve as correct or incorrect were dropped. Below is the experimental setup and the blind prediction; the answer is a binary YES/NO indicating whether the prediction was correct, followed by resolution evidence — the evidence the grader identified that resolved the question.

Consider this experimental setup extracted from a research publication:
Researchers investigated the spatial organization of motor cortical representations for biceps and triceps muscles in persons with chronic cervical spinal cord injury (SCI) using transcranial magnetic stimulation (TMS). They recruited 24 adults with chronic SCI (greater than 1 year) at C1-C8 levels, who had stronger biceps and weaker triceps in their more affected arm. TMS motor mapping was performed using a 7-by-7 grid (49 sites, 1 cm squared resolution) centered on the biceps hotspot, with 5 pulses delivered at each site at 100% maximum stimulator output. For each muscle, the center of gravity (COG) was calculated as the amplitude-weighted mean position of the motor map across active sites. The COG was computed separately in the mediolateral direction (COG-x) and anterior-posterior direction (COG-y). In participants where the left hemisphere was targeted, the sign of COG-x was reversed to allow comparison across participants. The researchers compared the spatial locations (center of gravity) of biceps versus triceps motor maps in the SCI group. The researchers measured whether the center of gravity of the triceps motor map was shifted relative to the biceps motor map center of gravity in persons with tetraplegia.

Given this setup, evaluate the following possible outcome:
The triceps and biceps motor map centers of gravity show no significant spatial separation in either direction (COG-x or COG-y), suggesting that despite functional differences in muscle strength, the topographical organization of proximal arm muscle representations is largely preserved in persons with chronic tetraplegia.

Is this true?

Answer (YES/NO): NO